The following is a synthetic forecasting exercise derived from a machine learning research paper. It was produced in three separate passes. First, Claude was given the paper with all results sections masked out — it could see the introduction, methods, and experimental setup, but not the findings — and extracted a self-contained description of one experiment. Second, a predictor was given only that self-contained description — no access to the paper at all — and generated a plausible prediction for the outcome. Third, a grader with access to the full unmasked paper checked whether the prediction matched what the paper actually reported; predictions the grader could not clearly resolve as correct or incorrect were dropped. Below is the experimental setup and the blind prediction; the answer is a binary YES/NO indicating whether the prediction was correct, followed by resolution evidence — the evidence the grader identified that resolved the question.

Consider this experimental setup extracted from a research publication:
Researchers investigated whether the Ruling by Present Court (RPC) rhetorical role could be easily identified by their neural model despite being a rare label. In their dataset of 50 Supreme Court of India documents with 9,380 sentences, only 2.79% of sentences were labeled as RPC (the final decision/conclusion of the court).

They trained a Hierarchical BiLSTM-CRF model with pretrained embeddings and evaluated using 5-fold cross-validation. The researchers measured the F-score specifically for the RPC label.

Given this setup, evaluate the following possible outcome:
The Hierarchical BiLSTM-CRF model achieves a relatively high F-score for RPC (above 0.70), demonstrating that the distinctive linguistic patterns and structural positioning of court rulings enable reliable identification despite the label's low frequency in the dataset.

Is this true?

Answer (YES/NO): YES